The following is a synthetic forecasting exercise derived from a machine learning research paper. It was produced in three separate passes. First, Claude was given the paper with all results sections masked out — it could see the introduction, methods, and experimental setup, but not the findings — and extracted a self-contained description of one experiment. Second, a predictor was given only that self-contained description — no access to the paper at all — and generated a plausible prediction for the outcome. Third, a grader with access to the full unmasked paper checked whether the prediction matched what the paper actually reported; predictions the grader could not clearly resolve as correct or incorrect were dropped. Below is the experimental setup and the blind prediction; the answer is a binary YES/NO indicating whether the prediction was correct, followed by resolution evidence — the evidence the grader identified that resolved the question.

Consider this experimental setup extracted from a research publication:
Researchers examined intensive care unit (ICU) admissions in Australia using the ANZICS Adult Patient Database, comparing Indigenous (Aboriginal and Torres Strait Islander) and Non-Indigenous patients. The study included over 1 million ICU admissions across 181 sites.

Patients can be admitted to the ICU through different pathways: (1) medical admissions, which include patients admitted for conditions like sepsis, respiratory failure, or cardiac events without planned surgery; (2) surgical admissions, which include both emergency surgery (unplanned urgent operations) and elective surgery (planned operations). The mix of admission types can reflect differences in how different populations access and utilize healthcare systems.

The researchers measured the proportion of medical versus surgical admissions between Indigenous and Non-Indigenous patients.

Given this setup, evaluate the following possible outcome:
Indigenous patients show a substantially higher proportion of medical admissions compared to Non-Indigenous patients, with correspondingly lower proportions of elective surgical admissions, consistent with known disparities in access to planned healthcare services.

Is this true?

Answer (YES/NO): YES